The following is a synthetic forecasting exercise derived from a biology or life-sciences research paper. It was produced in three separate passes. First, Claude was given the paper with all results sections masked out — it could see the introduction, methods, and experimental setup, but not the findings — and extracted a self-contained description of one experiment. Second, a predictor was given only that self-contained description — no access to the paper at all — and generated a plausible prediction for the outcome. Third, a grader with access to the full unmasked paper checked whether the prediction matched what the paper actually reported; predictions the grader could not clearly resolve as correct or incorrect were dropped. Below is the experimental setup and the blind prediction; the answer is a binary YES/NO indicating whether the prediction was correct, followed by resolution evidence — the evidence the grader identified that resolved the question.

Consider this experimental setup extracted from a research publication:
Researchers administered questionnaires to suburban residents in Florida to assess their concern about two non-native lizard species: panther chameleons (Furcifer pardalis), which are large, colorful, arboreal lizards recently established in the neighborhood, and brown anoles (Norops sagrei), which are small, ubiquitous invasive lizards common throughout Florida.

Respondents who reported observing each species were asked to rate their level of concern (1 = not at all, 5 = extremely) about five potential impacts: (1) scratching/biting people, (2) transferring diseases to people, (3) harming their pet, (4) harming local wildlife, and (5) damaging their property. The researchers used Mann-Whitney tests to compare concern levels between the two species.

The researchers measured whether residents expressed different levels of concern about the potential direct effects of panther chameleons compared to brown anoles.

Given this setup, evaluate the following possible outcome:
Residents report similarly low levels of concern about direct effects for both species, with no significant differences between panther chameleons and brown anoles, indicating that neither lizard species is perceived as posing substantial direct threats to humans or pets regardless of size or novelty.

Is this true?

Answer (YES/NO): YES